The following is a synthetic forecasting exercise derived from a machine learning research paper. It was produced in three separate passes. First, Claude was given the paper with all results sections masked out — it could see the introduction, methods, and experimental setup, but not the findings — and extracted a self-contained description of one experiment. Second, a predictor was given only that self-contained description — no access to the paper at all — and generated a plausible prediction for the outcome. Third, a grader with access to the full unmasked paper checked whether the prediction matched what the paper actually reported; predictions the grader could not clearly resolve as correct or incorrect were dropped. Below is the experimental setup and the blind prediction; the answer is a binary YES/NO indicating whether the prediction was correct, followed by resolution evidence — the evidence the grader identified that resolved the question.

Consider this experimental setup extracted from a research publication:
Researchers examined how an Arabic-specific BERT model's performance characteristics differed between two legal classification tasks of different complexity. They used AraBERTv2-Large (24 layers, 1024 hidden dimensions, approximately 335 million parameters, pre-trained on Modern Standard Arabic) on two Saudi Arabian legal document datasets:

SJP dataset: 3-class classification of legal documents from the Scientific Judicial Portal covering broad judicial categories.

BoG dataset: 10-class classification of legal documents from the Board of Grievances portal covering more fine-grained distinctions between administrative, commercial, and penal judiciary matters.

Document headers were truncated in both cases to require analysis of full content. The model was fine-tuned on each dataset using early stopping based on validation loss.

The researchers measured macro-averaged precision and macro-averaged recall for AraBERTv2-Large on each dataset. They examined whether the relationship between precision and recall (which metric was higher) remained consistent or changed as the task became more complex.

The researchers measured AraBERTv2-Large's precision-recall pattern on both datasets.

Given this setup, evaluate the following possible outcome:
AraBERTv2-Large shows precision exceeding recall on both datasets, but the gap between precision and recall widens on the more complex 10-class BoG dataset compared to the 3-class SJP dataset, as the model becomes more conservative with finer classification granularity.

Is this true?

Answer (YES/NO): NO